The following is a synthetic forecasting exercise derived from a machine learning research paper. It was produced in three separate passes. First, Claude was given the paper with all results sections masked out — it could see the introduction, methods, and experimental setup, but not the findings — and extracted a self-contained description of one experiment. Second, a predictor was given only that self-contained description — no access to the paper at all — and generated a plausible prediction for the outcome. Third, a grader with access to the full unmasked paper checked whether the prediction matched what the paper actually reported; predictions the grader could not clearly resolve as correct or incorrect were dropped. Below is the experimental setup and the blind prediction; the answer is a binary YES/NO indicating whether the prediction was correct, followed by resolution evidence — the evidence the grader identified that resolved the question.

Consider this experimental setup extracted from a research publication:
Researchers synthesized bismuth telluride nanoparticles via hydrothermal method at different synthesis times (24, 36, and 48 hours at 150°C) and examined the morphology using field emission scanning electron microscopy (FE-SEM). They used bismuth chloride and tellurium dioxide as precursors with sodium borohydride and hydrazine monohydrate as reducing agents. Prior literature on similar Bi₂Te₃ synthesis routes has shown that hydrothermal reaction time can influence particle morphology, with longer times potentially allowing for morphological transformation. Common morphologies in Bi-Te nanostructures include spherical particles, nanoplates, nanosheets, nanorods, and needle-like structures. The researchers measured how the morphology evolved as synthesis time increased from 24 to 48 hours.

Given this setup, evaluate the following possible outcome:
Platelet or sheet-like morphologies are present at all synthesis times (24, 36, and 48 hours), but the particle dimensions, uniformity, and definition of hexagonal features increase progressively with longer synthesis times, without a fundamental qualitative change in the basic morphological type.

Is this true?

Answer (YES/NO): NO